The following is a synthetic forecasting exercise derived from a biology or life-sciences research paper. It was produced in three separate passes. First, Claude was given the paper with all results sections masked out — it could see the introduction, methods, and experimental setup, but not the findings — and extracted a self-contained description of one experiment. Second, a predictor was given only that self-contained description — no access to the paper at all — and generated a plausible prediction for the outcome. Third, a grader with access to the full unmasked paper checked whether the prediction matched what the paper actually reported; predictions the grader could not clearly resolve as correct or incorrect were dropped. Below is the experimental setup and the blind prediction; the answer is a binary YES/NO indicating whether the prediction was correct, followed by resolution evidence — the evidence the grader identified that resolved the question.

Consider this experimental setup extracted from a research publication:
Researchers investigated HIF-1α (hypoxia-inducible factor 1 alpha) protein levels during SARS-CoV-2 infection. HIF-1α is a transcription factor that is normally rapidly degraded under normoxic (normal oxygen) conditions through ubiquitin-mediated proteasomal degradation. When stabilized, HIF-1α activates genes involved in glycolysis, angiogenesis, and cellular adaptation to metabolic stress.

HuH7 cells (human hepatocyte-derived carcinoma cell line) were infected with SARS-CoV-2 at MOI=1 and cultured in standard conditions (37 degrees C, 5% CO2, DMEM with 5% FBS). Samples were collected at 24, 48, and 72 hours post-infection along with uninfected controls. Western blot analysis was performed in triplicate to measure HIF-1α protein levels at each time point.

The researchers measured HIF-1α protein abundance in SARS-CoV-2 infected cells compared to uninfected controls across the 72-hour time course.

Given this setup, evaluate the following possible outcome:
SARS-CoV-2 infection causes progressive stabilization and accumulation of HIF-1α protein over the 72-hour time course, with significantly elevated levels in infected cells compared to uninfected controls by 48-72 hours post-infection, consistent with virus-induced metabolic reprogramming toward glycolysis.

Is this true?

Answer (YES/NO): NO